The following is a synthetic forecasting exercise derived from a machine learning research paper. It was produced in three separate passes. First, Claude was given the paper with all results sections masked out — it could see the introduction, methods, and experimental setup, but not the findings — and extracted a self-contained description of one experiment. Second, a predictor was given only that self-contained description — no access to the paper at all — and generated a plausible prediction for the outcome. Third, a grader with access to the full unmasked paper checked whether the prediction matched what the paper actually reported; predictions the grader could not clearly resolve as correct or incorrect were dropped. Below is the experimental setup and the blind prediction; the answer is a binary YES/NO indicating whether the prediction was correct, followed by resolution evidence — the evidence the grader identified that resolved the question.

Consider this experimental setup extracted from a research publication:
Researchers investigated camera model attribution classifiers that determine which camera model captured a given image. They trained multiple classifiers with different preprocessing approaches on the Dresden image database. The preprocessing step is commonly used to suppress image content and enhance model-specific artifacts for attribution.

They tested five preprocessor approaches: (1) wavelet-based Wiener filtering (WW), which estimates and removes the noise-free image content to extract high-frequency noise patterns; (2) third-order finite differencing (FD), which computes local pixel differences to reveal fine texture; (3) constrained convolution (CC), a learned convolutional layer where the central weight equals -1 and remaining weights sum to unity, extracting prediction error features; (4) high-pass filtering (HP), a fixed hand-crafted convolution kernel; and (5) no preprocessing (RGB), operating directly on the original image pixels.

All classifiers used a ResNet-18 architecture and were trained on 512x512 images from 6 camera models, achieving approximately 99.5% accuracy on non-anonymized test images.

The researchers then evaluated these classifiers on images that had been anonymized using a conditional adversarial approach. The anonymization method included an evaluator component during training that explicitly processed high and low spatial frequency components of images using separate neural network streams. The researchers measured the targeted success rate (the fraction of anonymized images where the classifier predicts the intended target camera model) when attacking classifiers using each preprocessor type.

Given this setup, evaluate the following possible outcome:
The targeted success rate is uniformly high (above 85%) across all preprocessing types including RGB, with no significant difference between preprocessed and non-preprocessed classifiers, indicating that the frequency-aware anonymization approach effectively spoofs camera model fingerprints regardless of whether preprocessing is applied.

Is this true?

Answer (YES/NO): YES